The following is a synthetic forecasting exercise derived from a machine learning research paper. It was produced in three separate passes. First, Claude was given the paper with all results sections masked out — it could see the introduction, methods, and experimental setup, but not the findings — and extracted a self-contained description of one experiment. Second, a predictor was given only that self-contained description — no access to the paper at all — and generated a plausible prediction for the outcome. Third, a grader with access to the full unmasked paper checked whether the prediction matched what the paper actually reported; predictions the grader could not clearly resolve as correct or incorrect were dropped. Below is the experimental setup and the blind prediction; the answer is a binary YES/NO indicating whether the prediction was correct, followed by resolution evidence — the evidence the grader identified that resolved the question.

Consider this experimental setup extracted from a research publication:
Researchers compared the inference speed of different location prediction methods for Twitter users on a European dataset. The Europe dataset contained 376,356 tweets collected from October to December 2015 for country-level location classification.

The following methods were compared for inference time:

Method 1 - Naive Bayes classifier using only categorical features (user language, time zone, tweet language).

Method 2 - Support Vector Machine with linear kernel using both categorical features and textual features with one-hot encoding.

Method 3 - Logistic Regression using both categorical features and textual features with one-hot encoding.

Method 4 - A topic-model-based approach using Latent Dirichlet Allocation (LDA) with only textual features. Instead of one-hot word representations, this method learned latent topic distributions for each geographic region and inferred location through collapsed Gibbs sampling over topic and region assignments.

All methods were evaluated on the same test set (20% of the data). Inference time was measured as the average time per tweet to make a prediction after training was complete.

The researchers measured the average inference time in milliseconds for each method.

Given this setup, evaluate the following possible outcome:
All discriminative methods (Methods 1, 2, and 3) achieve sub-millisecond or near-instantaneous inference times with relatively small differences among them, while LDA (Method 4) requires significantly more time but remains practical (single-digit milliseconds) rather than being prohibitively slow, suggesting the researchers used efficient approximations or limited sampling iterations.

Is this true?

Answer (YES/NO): NO